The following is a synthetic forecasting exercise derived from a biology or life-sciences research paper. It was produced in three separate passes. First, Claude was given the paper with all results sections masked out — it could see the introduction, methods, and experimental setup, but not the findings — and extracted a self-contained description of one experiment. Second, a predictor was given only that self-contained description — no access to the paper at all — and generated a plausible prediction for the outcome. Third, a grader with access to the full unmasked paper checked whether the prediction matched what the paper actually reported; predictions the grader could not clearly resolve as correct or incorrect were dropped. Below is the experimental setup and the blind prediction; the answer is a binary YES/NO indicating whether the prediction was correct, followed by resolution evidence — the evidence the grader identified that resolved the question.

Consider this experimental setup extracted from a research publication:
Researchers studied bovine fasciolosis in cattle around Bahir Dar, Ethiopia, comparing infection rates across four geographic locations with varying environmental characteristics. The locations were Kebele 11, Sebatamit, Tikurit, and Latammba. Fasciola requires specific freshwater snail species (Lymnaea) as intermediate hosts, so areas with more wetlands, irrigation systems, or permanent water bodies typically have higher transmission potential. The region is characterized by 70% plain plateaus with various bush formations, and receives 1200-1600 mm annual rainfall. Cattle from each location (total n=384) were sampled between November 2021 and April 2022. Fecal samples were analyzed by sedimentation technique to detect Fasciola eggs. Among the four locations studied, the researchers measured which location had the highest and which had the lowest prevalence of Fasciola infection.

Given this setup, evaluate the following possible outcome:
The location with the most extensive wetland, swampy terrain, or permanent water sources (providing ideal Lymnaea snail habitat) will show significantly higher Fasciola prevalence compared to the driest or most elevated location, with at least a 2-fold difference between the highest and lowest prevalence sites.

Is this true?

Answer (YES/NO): YES